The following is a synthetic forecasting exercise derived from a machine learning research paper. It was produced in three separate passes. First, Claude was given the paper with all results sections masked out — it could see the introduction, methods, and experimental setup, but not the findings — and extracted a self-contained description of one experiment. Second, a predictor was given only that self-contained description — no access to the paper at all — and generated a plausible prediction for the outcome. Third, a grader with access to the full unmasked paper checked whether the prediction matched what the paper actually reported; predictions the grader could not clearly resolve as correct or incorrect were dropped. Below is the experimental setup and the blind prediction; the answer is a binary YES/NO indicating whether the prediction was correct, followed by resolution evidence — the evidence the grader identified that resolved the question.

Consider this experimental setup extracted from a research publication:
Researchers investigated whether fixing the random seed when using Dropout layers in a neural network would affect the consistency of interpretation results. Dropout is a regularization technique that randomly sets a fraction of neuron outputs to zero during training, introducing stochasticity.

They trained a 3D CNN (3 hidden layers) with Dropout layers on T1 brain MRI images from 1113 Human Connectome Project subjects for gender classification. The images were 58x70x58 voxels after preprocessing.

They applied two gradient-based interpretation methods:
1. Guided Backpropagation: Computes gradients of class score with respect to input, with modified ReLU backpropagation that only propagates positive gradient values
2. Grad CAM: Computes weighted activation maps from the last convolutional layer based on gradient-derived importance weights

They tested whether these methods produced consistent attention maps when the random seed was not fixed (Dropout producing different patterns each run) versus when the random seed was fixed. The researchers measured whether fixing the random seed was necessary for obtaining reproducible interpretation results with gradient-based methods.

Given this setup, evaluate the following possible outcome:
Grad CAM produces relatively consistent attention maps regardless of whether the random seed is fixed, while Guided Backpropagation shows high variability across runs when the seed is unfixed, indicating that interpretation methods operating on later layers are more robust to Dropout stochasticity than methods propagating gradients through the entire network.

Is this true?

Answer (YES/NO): NO